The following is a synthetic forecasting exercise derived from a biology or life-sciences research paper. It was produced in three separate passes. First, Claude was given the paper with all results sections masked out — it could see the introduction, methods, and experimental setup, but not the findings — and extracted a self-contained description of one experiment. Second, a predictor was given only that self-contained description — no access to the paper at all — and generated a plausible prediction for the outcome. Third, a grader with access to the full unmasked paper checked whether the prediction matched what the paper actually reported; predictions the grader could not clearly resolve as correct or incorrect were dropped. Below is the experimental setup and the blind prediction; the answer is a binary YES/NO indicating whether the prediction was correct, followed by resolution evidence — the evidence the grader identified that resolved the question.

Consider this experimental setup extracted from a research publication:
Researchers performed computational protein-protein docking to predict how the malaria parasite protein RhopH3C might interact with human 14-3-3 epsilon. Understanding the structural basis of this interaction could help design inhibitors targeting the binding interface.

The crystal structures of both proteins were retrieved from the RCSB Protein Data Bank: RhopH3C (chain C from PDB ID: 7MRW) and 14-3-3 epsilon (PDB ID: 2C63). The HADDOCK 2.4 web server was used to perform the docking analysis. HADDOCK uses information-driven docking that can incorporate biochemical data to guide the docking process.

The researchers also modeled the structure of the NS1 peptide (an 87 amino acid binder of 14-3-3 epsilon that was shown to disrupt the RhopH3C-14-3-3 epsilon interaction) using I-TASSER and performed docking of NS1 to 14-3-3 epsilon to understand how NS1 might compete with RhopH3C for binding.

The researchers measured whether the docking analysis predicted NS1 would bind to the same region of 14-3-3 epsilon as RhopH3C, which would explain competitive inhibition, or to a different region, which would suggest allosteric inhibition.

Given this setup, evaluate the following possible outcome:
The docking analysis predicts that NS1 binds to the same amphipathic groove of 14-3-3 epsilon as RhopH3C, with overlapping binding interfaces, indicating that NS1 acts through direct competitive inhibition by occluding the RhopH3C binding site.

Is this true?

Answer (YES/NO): YES